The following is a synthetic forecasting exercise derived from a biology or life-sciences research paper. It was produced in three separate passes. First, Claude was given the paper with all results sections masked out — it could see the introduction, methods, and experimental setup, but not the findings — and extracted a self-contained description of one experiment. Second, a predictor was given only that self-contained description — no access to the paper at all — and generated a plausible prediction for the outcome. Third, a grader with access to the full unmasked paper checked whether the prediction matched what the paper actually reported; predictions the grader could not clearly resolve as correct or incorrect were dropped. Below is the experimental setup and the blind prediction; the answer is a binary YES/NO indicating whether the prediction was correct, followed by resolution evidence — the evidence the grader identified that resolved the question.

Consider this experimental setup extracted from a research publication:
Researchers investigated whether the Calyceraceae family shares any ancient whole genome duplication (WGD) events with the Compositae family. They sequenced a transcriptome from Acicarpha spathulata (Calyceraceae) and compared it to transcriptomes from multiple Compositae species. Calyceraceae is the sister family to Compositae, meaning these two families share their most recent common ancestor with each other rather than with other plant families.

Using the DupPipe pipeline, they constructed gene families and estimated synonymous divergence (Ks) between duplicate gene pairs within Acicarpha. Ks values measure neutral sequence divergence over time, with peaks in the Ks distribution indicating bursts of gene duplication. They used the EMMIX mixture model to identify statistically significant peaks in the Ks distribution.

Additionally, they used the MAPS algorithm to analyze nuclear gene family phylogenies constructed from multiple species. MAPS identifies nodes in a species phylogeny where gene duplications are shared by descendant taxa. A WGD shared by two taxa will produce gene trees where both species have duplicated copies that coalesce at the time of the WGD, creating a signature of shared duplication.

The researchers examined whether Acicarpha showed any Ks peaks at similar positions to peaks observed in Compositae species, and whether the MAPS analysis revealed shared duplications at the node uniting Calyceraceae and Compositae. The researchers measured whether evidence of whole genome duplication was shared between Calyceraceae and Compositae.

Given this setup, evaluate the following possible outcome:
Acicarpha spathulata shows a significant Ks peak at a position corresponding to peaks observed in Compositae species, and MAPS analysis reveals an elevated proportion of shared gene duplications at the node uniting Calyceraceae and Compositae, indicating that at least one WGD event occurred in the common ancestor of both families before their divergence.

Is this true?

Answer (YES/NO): YES